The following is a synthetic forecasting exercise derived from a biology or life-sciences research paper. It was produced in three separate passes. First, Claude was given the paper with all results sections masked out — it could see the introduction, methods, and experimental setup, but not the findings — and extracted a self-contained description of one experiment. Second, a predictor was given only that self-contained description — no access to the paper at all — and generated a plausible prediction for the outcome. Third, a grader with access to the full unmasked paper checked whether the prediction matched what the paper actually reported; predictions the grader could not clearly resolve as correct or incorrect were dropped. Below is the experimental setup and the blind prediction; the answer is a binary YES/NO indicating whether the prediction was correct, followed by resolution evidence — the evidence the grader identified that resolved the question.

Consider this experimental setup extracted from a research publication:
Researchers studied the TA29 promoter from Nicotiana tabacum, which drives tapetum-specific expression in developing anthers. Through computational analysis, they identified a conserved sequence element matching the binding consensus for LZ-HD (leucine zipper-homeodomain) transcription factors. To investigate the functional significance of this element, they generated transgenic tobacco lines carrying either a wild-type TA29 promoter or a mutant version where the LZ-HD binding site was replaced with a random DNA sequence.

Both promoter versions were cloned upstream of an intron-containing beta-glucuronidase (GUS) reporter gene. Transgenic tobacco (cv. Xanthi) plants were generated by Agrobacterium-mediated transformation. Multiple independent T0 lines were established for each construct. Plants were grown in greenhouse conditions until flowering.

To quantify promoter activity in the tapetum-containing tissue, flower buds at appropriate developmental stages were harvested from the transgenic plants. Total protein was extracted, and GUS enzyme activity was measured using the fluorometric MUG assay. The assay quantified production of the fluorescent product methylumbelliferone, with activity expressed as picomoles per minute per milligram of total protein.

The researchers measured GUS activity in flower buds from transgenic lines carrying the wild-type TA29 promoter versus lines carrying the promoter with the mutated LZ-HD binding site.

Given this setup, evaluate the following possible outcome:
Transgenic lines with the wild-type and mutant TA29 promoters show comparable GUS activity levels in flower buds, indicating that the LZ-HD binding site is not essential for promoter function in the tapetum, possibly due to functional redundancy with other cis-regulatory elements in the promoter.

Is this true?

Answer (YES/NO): NO